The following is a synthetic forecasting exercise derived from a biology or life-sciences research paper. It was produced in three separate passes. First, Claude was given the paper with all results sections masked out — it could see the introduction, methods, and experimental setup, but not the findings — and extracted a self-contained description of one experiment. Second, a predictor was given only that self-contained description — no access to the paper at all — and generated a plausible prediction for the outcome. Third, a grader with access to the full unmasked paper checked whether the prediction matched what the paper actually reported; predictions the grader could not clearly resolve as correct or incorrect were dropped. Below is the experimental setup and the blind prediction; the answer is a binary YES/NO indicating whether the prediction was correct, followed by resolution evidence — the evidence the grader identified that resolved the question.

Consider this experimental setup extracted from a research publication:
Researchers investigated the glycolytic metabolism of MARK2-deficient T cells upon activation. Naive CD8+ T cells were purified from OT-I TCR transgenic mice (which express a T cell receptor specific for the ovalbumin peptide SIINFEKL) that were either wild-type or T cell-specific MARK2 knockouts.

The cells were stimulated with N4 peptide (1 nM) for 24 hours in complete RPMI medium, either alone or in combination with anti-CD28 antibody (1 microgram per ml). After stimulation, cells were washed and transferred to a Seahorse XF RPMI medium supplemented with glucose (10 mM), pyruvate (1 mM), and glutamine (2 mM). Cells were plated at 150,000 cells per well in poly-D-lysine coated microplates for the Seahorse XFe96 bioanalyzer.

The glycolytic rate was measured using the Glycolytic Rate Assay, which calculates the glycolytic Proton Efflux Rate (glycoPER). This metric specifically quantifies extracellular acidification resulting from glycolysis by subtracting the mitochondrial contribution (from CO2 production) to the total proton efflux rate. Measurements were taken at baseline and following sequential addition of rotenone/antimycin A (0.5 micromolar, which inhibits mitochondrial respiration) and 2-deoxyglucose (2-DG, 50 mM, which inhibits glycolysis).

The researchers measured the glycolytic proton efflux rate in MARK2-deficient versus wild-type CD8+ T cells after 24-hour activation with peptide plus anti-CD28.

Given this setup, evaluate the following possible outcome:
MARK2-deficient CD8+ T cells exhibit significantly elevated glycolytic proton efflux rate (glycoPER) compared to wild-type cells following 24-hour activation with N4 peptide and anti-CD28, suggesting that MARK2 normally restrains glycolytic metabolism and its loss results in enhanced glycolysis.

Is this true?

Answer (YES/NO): NO